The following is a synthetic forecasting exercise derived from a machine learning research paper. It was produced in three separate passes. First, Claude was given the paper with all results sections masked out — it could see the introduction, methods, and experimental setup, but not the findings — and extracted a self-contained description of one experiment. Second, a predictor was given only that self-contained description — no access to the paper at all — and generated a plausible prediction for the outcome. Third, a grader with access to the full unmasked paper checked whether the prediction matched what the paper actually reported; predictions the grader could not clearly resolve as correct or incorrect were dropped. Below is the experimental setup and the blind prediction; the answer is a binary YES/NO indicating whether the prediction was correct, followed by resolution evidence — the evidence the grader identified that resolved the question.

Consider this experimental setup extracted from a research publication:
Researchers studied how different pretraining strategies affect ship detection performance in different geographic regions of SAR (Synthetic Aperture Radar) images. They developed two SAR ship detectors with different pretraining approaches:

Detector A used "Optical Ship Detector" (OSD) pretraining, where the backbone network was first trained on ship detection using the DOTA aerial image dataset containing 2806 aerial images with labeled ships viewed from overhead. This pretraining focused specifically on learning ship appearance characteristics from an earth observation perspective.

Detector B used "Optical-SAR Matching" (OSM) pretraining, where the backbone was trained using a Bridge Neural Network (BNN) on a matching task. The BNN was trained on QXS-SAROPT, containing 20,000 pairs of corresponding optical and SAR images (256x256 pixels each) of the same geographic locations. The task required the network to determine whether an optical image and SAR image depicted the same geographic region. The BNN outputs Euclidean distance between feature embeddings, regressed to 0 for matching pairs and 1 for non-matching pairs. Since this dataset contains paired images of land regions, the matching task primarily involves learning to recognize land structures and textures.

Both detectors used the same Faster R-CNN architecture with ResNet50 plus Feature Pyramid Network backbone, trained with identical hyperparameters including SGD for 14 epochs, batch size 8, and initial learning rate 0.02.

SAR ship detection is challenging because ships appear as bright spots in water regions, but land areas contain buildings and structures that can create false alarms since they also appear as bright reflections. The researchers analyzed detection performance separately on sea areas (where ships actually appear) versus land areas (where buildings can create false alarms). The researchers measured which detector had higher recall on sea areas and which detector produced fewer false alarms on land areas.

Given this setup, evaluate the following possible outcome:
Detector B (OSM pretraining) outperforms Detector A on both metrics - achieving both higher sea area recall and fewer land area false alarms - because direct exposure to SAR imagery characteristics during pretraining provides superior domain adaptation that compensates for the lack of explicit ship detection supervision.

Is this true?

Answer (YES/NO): NO